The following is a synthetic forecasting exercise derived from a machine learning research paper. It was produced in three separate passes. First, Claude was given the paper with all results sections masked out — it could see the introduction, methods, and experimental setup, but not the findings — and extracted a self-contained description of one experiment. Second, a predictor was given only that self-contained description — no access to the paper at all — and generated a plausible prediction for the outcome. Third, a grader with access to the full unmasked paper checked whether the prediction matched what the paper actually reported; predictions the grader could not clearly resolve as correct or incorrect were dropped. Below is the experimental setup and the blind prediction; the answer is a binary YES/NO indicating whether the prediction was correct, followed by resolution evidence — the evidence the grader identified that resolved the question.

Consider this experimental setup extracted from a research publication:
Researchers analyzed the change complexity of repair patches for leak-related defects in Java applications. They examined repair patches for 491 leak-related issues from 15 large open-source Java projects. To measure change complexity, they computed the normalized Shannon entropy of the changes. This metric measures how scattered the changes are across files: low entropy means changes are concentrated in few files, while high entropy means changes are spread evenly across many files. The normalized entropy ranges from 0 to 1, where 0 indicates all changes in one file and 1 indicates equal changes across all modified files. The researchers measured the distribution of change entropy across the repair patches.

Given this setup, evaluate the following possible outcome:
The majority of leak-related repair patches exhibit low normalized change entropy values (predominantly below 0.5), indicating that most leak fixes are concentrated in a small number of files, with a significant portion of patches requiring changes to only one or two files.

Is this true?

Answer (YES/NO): YES